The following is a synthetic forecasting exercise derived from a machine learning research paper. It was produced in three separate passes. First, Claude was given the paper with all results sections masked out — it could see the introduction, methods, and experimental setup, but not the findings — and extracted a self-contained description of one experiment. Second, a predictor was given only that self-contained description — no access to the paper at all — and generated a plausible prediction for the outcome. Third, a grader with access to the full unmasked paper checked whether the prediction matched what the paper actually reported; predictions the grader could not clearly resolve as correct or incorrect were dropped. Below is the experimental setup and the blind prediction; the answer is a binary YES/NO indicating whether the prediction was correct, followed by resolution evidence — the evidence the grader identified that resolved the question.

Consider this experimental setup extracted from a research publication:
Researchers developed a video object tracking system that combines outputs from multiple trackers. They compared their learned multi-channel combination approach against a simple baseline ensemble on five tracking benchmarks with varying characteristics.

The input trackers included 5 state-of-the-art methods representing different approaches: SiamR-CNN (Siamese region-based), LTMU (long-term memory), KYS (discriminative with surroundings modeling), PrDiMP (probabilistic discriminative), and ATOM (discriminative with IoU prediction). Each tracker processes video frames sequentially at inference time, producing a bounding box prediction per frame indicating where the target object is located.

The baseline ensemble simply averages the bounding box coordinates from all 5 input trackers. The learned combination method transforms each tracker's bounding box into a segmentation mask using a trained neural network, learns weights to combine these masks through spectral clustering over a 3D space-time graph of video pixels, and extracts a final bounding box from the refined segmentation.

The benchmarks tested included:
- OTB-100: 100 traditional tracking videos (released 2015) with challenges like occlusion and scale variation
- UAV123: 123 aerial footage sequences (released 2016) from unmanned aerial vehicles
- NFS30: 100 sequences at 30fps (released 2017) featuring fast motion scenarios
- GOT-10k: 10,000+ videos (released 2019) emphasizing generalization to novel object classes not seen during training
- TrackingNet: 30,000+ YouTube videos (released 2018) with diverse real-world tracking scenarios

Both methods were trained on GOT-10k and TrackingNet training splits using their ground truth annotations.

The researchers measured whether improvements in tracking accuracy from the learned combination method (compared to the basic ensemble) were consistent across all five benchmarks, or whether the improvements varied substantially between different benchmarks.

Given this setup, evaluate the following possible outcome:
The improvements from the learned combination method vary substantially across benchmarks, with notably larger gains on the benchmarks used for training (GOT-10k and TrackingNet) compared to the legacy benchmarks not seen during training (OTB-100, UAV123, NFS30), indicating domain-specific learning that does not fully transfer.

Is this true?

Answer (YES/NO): NO